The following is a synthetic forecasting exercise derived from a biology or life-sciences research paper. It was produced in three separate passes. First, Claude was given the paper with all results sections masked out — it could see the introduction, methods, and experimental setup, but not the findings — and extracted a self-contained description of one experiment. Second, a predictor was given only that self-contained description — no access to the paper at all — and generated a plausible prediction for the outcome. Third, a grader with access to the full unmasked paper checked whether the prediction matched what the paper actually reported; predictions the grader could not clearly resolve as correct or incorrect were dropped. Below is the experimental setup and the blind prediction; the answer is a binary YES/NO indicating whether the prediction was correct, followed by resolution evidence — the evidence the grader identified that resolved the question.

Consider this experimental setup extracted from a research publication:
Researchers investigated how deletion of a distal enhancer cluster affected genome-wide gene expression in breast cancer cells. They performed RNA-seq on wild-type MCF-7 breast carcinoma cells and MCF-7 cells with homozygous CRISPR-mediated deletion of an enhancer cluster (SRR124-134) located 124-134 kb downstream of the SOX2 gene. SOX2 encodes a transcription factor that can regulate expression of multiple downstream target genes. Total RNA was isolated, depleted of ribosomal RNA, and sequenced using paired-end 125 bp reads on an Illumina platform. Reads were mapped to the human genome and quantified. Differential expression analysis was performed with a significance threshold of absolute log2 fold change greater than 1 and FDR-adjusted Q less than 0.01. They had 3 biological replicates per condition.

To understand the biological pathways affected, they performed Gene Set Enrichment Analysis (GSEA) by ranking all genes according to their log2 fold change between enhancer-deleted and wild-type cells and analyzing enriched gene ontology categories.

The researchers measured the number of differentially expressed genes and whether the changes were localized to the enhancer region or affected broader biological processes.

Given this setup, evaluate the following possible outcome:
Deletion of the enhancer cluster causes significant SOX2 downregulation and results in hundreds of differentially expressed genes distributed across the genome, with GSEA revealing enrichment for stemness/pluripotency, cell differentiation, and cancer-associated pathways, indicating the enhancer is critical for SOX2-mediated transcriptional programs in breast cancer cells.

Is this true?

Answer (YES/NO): NO